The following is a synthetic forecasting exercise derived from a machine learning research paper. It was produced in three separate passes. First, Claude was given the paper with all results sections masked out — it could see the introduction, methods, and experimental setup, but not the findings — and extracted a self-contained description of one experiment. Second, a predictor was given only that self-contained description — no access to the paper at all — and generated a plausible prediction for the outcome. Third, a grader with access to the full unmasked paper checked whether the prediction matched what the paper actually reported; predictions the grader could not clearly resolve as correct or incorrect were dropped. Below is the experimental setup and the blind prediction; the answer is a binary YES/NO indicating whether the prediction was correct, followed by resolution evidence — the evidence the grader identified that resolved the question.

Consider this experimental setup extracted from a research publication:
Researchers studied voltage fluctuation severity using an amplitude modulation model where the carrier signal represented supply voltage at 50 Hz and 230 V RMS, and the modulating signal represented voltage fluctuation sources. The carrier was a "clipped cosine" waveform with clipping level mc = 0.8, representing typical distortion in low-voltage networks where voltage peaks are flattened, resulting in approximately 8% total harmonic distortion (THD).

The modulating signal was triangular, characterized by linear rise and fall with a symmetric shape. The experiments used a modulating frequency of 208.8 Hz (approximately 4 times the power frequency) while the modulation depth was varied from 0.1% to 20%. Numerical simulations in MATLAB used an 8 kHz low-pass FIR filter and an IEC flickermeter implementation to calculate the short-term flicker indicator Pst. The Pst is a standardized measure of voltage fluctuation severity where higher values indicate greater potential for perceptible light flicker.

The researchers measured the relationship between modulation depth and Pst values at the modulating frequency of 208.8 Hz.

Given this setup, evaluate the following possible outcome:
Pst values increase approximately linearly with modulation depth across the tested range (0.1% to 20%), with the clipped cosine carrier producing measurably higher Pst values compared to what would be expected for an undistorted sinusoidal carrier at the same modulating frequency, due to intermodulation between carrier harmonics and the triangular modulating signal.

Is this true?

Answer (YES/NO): YES